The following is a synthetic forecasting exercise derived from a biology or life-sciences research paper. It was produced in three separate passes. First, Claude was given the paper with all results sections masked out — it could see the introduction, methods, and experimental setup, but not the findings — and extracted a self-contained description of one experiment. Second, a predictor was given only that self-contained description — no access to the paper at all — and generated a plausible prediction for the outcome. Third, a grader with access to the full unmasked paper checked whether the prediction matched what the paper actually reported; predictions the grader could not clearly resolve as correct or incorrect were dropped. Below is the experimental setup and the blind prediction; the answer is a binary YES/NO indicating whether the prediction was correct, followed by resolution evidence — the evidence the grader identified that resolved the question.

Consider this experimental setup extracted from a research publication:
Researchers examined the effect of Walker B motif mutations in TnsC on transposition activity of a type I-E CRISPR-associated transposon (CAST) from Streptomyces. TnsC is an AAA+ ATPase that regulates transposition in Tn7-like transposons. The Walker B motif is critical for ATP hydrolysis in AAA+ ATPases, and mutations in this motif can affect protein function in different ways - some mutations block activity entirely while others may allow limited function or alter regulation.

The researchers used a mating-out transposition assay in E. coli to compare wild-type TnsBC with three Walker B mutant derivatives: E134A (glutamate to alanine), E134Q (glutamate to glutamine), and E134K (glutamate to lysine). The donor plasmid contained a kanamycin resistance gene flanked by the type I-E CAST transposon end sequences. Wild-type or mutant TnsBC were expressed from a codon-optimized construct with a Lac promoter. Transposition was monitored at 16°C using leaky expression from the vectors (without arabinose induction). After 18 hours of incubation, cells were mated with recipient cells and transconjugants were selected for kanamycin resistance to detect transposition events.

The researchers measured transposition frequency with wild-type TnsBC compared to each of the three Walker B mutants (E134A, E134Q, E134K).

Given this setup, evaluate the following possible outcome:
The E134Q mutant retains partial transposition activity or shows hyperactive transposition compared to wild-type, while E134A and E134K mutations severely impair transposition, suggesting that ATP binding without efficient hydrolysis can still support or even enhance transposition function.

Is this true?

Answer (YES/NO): NO